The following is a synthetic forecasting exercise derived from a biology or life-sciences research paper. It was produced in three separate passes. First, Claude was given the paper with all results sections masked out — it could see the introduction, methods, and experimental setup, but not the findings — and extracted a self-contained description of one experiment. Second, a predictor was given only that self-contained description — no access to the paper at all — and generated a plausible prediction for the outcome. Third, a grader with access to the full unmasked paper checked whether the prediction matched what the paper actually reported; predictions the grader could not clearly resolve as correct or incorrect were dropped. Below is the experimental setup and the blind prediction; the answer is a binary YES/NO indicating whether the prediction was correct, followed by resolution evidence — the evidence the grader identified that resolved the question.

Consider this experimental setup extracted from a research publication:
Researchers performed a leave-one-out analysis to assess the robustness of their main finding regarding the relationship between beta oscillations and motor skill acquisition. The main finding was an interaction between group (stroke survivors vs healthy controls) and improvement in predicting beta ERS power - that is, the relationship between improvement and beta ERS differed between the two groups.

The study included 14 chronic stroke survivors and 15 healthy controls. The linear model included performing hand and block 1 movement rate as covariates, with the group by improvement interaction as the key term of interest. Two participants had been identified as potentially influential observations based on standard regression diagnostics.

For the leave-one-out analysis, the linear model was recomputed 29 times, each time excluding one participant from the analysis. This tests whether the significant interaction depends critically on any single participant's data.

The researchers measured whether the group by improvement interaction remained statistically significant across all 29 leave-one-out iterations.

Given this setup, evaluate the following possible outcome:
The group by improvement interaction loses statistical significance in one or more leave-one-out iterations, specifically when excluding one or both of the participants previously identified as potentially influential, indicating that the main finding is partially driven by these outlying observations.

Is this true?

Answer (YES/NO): NO